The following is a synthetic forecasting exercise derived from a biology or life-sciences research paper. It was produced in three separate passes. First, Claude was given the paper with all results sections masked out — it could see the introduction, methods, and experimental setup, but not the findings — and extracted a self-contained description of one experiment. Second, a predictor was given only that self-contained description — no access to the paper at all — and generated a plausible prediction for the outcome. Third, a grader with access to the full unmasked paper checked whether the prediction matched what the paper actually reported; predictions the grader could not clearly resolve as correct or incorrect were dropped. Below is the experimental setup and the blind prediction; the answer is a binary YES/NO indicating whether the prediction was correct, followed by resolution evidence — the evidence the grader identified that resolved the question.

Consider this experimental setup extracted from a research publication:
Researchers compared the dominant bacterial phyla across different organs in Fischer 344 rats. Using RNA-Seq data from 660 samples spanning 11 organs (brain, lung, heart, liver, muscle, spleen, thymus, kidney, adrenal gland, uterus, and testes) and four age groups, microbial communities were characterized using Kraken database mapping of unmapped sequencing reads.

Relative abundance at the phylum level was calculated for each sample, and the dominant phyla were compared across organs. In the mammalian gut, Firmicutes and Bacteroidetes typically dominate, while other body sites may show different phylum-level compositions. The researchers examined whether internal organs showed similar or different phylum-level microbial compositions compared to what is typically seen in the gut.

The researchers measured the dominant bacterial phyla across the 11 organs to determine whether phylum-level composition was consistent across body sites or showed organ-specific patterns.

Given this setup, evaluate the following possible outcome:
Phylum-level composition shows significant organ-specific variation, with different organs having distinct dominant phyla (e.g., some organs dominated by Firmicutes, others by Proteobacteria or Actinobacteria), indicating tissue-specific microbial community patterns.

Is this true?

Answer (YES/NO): NO